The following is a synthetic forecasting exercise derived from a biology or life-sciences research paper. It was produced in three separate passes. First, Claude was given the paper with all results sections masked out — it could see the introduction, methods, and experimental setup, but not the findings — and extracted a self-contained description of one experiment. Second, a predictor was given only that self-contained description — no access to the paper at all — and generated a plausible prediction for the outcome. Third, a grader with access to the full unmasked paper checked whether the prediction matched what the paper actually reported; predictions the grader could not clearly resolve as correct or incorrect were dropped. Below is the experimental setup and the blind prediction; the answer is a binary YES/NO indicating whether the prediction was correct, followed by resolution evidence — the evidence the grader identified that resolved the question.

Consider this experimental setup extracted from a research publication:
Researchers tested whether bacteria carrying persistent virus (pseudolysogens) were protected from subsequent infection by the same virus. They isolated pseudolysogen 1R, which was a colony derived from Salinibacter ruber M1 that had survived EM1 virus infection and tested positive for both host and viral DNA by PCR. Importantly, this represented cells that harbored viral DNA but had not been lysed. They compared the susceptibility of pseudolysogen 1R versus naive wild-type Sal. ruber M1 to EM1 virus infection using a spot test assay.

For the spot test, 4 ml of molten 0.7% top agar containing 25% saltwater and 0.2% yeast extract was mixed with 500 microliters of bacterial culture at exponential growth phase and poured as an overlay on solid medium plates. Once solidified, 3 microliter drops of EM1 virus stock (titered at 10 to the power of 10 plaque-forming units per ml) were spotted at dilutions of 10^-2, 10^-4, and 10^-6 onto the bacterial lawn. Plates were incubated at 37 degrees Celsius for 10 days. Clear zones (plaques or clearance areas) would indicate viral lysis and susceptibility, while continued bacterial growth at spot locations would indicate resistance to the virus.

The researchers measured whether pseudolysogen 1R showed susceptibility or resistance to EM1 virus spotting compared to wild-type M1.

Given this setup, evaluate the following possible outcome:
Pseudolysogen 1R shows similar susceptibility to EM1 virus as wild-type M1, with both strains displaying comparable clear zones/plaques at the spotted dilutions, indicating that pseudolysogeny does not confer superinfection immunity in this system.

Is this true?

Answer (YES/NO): NO